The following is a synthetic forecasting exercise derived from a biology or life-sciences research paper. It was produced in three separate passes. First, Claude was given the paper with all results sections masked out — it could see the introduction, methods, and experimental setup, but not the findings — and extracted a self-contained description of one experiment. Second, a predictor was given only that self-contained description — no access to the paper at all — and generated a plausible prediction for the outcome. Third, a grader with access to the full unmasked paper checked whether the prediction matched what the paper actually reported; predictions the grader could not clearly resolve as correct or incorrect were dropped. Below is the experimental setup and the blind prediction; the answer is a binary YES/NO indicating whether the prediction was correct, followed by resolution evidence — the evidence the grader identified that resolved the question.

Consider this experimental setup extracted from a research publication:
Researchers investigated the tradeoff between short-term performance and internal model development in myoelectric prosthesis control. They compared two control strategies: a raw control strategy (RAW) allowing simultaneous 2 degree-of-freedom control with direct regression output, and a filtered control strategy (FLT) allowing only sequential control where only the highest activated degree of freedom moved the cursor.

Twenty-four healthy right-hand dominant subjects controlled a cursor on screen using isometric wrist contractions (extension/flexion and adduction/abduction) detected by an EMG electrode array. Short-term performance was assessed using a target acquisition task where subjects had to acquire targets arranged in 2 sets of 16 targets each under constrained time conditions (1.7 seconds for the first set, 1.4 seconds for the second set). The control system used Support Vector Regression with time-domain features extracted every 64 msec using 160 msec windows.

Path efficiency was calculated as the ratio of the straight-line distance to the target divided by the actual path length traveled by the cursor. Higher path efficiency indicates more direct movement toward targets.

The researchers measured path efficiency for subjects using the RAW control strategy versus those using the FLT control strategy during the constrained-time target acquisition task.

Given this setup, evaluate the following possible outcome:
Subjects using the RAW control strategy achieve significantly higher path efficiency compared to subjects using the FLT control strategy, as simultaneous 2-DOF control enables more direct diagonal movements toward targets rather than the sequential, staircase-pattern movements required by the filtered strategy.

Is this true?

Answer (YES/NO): NO